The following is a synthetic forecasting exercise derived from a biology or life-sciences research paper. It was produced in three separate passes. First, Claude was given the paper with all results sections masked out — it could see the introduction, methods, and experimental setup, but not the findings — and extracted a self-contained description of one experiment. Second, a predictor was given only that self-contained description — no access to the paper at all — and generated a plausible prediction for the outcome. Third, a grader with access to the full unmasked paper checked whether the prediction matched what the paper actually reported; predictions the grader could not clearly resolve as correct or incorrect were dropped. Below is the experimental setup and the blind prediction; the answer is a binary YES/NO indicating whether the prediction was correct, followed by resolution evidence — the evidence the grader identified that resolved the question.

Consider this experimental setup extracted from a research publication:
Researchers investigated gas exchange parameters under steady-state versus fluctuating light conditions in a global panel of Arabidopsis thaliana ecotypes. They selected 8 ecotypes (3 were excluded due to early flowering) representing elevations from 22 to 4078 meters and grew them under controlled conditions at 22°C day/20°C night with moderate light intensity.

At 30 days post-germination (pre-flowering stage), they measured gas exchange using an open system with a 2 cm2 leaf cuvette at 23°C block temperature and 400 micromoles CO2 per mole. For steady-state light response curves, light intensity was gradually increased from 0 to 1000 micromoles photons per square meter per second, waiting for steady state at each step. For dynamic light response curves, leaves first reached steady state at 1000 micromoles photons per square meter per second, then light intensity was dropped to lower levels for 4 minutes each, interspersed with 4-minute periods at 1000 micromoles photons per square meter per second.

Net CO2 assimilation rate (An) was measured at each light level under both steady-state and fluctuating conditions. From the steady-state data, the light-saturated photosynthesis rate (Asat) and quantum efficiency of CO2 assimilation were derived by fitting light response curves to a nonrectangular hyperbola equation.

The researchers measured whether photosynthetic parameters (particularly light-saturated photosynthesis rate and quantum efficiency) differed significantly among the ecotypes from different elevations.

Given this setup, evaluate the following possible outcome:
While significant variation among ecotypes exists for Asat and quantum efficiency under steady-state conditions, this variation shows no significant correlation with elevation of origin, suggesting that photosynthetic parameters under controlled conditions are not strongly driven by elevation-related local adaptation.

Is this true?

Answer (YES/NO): YES